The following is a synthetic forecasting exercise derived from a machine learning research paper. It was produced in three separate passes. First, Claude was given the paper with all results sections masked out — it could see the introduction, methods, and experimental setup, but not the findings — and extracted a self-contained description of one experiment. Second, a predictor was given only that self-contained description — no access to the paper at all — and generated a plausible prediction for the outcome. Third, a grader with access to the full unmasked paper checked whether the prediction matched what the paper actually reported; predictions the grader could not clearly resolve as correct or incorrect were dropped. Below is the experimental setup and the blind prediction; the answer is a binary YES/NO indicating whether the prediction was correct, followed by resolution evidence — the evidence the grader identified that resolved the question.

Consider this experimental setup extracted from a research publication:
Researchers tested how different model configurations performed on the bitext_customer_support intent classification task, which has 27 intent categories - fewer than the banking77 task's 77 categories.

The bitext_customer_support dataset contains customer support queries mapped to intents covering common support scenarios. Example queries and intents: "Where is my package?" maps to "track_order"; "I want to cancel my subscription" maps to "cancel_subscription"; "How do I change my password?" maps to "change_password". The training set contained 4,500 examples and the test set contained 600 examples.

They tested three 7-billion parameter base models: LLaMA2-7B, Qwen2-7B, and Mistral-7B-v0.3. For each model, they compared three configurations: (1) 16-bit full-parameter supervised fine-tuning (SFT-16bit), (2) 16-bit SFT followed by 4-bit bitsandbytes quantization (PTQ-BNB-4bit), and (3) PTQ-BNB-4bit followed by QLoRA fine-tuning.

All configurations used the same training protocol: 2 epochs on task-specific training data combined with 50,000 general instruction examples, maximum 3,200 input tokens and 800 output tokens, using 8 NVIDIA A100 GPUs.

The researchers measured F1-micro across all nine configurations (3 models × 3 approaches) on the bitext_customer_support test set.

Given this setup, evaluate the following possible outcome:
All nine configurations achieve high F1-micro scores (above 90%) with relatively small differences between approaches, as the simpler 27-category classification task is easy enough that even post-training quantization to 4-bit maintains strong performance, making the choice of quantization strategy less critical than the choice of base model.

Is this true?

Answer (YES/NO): YES